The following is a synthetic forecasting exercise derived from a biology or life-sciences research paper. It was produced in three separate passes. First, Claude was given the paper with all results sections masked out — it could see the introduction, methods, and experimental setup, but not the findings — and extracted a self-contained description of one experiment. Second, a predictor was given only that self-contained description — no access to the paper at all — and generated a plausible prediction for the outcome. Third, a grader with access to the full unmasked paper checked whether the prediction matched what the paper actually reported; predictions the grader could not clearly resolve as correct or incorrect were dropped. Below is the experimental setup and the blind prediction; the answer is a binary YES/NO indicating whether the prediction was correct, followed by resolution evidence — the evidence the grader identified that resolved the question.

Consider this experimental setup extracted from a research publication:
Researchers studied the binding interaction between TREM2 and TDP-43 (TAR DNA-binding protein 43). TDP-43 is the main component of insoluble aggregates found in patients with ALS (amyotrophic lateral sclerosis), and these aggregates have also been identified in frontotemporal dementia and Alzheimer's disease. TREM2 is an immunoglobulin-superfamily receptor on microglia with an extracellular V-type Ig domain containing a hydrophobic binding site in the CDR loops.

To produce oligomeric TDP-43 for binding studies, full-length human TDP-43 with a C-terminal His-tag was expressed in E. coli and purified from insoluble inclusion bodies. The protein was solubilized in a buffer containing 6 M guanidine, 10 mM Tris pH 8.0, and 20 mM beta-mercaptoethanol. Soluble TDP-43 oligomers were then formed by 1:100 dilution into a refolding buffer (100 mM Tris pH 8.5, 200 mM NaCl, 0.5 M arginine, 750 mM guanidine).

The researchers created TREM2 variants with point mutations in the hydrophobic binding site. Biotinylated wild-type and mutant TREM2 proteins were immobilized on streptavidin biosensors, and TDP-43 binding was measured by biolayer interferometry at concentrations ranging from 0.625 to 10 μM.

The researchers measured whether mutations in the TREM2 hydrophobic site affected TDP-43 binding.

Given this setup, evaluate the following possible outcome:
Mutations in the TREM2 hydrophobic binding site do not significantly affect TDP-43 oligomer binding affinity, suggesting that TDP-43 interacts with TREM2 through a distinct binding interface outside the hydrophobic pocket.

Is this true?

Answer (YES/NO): NO